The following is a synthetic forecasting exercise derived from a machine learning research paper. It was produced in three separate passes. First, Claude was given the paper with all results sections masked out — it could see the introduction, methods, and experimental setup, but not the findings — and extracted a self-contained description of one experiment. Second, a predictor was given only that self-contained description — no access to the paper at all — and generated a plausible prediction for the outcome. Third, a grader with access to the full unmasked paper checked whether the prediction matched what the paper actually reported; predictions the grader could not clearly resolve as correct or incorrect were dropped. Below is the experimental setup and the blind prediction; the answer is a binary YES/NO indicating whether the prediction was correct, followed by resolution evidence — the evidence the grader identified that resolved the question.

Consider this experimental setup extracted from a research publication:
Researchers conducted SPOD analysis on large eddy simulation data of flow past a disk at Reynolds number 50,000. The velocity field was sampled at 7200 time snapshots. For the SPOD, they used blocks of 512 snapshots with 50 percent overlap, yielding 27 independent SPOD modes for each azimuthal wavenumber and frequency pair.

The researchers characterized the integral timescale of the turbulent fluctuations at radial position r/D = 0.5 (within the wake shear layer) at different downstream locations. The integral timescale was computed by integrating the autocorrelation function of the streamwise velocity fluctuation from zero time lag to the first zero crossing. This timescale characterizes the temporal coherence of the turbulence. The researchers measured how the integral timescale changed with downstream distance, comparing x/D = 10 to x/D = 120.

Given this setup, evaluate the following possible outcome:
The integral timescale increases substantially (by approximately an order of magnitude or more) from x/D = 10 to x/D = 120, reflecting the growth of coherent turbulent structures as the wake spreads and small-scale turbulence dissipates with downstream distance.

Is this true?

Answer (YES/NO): NO